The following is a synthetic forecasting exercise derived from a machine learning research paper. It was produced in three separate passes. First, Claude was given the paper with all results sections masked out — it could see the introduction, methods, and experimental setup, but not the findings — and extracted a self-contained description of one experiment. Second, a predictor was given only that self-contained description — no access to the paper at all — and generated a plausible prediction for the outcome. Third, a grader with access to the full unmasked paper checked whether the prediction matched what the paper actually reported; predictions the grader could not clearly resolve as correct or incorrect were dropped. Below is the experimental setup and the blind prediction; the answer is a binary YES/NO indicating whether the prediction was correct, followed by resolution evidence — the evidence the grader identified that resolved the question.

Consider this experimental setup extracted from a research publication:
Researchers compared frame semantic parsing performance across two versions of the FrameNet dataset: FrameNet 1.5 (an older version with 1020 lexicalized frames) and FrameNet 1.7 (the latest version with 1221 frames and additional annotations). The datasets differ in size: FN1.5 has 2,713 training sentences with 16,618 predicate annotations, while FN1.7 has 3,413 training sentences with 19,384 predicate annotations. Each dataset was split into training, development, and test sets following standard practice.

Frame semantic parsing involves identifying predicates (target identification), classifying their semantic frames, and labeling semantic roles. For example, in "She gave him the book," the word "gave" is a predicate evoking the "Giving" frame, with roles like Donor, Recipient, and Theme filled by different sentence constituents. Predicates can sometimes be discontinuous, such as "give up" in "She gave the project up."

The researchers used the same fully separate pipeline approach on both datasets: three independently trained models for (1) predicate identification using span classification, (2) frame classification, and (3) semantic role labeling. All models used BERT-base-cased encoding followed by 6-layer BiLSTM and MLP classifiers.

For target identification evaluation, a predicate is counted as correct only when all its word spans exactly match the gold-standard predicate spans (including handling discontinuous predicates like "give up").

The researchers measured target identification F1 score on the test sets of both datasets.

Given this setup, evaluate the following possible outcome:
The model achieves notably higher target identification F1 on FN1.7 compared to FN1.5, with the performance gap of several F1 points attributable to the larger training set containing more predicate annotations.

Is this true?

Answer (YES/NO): NO